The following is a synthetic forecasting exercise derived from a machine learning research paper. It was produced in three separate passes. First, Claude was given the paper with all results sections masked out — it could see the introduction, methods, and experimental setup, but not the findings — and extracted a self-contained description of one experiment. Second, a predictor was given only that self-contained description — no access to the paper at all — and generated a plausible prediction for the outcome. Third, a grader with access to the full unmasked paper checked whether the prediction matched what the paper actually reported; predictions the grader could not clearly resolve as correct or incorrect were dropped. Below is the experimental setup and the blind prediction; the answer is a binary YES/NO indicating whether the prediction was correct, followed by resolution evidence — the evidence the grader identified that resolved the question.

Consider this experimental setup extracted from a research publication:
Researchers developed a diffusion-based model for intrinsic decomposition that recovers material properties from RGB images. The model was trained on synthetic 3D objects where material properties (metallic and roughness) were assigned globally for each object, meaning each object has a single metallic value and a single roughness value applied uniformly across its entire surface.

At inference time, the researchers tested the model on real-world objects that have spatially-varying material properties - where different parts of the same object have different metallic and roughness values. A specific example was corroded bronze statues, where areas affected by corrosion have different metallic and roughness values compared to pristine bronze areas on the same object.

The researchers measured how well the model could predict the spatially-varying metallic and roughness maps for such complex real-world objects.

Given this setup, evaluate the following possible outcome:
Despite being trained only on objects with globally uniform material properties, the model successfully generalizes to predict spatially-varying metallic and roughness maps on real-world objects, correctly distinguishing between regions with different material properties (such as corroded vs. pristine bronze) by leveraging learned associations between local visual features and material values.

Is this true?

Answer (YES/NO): NO